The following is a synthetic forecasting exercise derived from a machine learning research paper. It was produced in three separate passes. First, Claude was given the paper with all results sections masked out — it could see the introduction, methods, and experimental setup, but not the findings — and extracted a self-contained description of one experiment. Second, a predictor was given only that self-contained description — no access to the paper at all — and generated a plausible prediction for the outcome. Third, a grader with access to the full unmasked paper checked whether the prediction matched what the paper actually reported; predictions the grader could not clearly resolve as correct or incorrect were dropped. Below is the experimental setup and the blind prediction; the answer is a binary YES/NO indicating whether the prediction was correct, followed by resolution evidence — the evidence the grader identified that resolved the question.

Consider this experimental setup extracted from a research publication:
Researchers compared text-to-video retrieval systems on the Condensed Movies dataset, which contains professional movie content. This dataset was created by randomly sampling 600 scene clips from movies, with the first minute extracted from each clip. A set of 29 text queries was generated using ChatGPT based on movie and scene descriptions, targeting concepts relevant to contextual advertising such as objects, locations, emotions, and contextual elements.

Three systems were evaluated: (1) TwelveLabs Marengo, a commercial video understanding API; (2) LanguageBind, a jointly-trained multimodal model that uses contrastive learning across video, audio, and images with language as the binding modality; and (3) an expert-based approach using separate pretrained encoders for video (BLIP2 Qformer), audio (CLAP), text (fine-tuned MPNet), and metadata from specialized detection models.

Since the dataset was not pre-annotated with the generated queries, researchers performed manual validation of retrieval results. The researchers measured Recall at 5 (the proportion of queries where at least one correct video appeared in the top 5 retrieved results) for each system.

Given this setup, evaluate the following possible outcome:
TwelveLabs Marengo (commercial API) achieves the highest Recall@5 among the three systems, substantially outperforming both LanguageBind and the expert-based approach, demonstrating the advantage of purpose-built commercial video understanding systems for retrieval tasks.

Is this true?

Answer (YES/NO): NO